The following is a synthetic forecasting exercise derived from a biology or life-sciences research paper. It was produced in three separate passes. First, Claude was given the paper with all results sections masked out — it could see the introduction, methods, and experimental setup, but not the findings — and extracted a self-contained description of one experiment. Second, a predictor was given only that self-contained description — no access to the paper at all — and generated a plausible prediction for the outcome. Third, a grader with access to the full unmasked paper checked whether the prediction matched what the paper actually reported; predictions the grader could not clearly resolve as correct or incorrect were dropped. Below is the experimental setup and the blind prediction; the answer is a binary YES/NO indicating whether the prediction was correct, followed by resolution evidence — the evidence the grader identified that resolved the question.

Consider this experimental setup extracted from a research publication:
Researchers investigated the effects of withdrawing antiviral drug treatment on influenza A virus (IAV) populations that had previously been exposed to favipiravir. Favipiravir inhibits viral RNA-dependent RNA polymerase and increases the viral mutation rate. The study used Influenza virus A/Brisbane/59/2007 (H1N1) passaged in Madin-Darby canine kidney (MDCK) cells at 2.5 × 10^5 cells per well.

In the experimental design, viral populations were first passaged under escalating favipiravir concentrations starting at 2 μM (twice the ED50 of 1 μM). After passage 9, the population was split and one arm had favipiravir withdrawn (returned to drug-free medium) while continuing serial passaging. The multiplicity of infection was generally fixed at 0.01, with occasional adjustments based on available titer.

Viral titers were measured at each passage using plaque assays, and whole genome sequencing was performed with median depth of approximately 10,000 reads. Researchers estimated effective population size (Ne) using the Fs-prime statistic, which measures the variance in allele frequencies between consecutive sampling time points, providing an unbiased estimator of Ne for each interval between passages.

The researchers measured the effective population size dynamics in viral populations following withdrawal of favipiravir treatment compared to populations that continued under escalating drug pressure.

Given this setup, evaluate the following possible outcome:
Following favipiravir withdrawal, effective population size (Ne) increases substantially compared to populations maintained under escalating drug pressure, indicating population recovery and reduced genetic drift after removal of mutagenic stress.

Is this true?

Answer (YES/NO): YES